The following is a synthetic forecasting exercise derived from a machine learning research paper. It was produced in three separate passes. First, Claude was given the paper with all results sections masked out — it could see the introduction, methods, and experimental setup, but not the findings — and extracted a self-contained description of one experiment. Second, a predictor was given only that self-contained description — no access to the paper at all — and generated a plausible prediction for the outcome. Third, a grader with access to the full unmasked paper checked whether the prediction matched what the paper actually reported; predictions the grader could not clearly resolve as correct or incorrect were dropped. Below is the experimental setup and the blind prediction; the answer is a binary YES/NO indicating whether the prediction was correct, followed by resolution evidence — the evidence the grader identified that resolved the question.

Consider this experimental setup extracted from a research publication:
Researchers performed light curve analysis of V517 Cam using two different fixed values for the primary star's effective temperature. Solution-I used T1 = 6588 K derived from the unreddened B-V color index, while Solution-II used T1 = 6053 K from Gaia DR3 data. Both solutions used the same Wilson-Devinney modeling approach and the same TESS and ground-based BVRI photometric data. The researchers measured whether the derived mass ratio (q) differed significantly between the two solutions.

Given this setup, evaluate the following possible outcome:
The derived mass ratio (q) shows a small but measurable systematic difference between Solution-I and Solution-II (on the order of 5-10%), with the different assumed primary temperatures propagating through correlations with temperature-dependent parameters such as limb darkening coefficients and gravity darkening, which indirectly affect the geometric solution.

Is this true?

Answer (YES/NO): NO